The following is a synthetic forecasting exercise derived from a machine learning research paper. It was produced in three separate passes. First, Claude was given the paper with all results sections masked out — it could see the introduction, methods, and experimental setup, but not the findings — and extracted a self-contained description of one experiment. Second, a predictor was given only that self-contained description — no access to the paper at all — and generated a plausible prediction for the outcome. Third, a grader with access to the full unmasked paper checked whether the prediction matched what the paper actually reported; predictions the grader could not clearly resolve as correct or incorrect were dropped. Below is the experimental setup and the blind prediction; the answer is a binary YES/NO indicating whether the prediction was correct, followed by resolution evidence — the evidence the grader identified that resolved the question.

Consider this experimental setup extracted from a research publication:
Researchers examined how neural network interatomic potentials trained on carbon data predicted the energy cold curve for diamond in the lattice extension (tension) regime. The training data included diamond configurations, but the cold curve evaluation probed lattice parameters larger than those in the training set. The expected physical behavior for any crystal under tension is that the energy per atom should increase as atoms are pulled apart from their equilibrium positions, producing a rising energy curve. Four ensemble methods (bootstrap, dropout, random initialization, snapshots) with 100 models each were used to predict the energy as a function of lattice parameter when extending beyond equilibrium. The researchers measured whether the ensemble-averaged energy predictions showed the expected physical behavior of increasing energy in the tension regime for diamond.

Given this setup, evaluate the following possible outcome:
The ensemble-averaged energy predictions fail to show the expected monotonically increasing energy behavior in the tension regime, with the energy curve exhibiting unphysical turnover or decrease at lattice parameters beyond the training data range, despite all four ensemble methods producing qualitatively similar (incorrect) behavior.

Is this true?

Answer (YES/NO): NO